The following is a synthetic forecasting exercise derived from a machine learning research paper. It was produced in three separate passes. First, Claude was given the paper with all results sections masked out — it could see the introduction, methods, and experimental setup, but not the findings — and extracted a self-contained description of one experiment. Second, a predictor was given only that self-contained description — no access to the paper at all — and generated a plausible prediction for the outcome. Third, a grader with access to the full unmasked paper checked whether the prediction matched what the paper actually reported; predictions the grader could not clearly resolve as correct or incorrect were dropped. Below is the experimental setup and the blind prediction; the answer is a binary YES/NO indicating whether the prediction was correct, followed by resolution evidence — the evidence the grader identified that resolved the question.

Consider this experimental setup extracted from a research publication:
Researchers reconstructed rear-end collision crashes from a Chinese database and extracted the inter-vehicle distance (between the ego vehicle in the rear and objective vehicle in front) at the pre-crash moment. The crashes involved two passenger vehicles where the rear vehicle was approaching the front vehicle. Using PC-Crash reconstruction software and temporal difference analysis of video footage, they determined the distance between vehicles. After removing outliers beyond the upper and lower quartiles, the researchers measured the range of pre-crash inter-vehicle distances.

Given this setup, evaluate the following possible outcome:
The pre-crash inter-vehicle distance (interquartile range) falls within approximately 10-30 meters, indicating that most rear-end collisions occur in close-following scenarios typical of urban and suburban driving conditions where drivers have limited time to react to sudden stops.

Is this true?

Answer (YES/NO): NO